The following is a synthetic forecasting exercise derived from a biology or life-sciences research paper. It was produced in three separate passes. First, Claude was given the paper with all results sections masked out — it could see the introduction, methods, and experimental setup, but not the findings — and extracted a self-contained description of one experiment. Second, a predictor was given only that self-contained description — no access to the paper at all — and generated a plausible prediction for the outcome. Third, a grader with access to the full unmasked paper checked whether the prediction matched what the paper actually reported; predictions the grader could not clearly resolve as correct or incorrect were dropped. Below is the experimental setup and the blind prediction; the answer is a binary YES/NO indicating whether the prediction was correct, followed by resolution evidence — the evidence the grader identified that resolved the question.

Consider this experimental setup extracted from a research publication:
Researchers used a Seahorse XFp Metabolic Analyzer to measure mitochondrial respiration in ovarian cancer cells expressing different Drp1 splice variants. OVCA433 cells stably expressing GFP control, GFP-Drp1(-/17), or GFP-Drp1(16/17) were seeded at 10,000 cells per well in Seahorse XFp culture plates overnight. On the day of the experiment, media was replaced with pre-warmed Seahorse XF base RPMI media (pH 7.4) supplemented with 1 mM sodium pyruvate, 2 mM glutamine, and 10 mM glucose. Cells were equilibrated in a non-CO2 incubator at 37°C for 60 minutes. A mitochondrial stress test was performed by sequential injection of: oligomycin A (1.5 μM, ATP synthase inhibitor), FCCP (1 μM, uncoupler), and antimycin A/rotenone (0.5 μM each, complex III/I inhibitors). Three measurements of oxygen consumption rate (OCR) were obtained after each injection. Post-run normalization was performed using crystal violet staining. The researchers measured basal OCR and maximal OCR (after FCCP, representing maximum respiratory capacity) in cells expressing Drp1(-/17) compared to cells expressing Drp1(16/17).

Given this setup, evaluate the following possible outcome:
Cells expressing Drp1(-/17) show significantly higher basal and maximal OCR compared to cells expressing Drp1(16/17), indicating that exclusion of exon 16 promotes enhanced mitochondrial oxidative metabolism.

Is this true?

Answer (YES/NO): YES